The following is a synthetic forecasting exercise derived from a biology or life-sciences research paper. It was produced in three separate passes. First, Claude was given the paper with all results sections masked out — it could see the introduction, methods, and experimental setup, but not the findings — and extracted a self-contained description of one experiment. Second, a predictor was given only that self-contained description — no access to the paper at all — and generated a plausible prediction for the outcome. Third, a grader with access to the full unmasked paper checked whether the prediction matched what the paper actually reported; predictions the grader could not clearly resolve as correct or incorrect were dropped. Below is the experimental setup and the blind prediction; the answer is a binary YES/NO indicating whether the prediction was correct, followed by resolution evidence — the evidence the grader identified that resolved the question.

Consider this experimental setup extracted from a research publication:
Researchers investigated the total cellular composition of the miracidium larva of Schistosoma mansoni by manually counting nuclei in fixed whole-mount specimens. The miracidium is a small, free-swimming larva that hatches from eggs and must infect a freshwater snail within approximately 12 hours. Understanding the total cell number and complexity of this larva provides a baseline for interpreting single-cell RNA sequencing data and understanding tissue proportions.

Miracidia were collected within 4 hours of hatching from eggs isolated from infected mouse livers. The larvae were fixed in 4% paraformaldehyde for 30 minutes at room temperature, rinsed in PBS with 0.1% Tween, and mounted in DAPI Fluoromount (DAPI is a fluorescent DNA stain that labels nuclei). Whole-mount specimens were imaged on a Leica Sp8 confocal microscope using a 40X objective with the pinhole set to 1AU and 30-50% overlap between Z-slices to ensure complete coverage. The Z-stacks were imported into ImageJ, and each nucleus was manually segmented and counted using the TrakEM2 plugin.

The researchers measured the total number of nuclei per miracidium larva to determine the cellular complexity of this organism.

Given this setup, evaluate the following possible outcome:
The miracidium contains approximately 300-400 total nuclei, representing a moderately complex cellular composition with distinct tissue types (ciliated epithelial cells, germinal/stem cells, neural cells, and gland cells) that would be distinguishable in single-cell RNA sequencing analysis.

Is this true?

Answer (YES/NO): YES